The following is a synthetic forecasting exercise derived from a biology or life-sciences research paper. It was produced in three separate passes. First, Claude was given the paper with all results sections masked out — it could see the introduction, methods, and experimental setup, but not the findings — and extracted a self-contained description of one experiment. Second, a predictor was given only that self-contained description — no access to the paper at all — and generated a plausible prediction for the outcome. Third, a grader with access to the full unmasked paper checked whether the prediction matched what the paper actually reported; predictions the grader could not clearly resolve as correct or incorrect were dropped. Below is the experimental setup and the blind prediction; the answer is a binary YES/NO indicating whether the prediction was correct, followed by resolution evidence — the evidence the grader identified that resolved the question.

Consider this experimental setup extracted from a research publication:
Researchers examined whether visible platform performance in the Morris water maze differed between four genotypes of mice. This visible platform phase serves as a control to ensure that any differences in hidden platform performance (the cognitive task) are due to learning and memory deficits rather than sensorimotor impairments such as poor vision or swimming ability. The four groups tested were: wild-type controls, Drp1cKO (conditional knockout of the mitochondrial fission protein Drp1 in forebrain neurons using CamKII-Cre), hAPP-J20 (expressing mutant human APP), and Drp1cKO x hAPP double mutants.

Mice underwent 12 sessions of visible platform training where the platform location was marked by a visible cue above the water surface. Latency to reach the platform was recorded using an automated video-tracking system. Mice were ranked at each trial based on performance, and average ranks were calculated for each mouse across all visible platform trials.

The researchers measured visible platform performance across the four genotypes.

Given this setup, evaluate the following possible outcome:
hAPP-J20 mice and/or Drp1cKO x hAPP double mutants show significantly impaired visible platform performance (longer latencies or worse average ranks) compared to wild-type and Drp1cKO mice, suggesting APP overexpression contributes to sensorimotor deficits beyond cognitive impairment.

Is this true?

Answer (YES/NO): NO